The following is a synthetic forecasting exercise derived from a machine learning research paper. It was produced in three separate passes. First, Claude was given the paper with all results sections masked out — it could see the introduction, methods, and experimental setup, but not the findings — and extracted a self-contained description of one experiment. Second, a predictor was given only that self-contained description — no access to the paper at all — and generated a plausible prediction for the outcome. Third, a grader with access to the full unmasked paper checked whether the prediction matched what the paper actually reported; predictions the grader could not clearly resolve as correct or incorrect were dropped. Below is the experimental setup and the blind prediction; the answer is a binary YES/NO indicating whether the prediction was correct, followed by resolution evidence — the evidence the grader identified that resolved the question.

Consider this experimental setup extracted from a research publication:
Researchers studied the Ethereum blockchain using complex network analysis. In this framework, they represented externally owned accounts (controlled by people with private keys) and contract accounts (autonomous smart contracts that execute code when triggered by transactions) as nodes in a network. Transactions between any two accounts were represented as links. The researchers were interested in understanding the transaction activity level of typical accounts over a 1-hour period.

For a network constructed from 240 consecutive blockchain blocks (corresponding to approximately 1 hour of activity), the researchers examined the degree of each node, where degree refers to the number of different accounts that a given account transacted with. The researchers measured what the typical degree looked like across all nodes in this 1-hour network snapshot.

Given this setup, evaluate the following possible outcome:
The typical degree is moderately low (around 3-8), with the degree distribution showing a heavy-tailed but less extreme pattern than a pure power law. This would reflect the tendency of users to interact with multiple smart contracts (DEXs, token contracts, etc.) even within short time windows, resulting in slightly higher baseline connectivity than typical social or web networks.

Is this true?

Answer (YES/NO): NO